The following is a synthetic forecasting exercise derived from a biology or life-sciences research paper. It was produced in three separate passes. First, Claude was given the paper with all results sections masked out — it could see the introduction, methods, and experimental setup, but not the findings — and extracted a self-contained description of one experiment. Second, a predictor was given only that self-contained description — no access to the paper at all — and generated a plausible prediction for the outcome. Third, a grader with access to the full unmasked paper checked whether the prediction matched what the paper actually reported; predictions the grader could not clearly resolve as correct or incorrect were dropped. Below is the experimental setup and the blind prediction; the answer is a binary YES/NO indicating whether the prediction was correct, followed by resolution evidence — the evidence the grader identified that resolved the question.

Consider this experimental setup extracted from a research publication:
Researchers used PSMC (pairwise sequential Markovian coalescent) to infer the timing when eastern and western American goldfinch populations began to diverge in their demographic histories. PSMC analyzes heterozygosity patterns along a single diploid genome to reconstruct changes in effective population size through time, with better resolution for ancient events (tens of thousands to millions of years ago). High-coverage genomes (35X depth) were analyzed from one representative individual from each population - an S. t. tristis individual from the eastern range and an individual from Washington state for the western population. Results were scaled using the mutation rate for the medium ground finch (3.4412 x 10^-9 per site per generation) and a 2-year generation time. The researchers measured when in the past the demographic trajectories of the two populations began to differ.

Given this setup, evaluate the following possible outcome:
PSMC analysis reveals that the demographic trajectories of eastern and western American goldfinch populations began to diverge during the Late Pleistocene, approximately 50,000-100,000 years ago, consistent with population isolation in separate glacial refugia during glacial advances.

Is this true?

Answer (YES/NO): NO